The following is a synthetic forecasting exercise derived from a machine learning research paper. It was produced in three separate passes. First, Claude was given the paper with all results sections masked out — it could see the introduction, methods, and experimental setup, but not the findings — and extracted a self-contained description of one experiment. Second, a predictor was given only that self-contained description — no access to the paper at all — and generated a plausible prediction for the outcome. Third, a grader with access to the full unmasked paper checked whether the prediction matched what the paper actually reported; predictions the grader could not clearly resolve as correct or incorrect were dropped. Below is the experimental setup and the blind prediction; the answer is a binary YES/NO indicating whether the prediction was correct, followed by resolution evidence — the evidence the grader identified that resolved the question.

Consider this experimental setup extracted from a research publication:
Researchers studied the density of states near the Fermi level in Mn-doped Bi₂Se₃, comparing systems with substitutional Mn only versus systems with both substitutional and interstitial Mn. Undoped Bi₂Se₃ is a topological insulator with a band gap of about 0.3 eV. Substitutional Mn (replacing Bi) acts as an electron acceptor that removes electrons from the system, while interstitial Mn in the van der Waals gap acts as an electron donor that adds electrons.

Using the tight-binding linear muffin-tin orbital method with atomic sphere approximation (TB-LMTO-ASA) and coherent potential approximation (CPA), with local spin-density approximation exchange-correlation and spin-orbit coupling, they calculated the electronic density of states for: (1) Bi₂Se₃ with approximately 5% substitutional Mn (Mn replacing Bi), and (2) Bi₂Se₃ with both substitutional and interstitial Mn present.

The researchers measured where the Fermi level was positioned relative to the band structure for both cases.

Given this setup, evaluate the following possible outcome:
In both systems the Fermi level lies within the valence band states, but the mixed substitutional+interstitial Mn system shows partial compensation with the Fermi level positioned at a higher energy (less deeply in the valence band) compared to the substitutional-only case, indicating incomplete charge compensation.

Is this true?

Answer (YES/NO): NO